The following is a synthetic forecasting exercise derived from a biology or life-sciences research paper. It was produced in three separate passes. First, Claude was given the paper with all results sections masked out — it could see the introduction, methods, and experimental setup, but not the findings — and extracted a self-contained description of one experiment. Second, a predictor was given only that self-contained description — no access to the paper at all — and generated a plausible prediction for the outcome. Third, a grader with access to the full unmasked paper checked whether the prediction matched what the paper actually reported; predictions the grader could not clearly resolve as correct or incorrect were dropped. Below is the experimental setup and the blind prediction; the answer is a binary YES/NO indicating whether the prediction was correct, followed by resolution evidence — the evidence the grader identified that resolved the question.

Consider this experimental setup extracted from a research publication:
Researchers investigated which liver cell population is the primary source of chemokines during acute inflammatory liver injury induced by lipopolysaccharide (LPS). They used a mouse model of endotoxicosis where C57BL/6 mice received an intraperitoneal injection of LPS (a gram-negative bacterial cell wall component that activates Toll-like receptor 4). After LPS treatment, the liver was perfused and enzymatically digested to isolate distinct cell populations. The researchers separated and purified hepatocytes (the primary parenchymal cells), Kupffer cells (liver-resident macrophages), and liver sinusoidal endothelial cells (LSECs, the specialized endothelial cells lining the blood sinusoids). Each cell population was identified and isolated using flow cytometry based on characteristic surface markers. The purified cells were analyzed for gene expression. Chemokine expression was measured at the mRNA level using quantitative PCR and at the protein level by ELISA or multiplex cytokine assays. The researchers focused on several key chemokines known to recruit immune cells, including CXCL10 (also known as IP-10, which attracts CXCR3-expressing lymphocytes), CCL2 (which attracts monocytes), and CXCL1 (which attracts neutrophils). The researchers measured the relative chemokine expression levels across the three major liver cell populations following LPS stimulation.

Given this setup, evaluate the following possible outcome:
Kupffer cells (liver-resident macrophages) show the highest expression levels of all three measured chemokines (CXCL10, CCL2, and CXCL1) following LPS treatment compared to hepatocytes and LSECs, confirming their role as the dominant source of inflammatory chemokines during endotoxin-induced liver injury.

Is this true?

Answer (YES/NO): NO